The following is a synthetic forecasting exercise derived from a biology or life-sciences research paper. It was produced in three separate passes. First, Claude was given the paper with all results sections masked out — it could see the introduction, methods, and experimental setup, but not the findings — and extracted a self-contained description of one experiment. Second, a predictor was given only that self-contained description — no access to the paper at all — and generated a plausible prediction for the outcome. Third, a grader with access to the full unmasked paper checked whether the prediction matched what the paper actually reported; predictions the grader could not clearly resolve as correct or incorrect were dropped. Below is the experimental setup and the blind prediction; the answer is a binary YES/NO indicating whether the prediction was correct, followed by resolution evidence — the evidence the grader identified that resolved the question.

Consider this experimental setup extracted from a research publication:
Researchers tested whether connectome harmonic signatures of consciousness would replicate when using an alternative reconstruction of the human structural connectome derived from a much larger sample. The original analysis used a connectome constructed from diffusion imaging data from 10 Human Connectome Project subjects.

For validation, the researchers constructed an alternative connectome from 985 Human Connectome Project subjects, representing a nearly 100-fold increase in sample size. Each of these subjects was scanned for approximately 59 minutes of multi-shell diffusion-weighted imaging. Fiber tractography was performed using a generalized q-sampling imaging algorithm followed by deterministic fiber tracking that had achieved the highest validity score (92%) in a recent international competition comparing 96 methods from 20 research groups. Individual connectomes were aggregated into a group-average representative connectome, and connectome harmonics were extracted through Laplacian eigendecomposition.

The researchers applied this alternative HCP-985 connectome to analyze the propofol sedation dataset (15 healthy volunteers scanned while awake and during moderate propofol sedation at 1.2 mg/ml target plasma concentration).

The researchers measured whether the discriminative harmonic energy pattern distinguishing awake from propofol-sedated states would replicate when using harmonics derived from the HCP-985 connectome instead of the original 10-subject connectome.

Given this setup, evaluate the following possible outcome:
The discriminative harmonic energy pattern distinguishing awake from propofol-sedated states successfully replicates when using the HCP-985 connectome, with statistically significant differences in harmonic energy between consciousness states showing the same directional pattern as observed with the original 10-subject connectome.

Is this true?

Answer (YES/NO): YES